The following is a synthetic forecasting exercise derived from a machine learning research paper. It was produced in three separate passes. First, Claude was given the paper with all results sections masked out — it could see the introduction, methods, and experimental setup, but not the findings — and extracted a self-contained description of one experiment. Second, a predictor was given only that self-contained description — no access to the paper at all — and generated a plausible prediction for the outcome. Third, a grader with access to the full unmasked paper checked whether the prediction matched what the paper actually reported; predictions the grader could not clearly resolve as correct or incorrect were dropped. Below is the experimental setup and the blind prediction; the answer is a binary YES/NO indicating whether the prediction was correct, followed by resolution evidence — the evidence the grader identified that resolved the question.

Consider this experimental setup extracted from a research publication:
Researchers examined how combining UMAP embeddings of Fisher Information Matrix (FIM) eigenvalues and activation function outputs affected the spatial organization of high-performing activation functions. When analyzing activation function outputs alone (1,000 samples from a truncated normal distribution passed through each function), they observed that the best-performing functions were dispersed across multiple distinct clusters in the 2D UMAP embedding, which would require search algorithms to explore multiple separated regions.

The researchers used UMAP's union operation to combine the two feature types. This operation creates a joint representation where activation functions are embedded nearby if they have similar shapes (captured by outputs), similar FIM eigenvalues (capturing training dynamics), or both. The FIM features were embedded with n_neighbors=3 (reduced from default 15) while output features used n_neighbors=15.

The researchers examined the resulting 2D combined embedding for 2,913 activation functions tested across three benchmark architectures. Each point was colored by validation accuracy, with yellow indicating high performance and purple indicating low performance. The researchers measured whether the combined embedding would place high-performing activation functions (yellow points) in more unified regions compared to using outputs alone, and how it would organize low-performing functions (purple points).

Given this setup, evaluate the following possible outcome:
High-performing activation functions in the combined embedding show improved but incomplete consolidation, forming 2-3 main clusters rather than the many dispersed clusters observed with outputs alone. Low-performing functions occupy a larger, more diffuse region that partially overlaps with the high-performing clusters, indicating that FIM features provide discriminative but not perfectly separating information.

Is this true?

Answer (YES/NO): NO